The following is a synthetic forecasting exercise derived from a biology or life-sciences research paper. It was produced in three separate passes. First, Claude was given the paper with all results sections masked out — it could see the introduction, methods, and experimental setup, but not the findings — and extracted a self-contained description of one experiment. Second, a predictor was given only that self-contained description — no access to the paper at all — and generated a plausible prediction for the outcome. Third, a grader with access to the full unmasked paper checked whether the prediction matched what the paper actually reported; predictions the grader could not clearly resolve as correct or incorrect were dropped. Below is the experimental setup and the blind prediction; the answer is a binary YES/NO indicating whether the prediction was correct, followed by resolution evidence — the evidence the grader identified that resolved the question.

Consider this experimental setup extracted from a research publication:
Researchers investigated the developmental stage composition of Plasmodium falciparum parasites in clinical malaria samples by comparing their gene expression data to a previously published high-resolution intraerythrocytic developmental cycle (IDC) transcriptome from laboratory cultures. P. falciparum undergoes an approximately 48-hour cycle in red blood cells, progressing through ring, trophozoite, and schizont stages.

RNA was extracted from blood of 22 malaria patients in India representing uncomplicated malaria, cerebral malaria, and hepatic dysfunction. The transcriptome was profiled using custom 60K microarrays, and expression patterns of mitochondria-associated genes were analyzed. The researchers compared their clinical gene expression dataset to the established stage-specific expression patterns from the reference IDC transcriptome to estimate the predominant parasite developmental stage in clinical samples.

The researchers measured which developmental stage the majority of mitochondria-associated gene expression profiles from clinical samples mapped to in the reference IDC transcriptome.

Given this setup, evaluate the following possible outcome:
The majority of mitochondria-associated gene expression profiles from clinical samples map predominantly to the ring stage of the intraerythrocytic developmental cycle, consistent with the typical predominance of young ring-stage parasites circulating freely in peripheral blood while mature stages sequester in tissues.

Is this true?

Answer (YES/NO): NO